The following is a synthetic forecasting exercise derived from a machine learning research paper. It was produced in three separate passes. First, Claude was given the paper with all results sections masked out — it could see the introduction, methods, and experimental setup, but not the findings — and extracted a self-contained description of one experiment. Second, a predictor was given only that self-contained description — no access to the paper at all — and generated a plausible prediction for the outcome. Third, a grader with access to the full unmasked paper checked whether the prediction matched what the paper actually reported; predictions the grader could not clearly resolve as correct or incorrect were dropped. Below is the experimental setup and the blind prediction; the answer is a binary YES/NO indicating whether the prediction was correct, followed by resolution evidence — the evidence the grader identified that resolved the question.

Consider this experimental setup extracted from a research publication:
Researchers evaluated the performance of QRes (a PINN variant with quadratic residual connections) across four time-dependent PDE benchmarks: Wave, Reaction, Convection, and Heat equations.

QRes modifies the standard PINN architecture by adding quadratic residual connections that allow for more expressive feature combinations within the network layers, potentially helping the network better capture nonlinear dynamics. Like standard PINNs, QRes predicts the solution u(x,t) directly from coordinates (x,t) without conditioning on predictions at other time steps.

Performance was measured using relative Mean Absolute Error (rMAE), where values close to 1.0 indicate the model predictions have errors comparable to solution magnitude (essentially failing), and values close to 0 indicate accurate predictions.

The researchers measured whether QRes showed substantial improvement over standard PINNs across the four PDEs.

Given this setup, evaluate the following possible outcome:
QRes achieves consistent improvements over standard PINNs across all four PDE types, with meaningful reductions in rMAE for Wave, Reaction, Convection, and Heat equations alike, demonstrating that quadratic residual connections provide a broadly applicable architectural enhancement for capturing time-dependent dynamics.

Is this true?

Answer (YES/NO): NO